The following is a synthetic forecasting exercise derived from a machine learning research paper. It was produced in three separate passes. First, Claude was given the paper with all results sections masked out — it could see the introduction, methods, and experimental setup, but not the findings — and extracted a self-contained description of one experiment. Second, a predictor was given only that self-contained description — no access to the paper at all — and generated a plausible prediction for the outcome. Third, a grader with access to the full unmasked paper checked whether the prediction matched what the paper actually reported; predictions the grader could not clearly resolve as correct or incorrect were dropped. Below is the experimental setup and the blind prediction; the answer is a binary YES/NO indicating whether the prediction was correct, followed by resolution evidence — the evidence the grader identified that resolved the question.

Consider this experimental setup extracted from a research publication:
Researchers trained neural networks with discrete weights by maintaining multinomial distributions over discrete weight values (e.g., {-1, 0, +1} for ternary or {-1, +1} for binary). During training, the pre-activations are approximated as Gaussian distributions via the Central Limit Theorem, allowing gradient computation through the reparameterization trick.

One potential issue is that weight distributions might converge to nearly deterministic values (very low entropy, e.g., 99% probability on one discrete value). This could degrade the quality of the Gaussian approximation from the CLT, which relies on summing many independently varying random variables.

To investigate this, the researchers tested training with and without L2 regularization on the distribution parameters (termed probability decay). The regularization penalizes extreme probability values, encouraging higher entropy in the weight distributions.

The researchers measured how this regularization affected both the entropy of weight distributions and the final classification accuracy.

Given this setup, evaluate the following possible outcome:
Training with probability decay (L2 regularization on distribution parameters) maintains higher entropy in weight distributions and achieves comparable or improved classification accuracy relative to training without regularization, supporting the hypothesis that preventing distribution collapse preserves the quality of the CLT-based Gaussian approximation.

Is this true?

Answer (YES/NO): YES